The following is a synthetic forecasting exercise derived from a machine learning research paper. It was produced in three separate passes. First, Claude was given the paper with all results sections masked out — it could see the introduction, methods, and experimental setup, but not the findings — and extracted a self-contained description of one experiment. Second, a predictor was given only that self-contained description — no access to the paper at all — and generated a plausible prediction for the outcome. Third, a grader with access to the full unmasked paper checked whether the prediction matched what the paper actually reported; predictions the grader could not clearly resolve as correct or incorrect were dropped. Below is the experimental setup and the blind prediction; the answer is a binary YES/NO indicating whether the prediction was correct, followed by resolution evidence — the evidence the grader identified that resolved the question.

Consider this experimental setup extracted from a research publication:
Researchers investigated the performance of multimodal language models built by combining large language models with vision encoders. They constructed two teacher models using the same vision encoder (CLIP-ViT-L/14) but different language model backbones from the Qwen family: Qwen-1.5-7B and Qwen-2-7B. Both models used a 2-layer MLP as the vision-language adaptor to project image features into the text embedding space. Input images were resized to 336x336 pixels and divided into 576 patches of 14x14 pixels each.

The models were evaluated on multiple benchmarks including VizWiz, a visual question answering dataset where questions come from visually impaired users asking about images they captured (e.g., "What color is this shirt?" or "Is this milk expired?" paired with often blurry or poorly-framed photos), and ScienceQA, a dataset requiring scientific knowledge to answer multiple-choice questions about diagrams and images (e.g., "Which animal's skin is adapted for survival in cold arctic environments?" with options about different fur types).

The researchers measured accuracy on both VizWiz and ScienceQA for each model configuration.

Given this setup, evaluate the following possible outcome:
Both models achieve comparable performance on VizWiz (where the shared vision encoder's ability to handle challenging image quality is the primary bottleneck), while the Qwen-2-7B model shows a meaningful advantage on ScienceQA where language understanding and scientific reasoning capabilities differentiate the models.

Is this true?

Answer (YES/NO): NO